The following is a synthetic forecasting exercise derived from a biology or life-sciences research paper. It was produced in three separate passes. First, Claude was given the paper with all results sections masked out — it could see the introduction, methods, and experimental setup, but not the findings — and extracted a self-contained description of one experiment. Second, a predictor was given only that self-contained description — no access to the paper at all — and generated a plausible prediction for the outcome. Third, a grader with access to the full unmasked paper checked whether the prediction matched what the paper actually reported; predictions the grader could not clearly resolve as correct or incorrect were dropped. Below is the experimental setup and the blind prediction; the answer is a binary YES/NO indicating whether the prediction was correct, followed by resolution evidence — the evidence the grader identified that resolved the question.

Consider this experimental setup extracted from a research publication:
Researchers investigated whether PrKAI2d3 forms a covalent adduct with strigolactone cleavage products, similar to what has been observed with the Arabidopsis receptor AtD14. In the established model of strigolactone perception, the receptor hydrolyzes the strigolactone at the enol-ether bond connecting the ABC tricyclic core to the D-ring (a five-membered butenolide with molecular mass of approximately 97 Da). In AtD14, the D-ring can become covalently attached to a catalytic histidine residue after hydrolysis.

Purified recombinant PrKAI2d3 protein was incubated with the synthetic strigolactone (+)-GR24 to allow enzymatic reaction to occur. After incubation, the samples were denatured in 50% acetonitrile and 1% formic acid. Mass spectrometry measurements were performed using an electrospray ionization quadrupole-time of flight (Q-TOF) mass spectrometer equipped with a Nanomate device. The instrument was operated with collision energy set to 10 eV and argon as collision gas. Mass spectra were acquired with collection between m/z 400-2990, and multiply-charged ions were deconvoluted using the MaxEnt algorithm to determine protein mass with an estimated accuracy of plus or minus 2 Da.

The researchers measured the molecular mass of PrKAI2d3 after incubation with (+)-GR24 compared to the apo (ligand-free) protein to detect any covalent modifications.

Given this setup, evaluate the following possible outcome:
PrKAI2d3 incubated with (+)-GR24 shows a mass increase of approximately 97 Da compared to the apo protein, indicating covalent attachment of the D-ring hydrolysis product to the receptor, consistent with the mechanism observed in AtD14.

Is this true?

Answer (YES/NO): YES